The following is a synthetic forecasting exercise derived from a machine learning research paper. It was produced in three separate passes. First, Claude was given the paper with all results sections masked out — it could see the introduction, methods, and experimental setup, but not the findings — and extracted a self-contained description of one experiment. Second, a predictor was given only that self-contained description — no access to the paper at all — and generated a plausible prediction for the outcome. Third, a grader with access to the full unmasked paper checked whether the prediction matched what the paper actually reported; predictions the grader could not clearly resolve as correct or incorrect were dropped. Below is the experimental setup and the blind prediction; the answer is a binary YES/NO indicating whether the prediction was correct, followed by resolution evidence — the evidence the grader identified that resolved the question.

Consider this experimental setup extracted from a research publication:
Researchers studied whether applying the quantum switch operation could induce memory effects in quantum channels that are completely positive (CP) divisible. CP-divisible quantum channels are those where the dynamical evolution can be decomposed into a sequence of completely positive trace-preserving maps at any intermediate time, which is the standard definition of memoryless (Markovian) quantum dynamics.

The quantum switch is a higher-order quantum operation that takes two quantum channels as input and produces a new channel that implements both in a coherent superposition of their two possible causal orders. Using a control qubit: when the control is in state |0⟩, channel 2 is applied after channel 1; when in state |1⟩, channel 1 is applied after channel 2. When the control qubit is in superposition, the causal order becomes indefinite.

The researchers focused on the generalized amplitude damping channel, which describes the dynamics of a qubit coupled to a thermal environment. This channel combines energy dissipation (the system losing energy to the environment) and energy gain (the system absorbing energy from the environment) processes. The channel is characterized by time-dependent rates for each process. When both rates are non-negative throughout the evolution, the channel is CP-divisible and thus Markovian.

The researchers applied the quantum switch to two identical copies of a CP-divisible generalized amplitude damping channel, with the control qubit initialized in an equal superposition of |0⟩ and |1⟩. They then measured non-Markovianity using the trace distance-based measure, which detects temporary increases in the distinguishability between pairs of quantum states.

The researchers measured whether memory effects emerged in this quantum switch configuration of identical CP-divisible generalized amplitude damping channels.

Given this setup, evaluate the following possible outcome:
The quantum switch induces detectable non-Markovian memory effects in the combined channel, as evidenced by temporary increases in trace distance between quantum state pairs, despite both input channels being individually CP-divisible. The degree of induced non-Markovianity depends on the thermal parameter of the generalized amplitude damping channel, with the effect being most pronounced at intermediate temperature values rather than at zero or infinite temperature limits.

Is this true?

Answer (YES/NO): NO